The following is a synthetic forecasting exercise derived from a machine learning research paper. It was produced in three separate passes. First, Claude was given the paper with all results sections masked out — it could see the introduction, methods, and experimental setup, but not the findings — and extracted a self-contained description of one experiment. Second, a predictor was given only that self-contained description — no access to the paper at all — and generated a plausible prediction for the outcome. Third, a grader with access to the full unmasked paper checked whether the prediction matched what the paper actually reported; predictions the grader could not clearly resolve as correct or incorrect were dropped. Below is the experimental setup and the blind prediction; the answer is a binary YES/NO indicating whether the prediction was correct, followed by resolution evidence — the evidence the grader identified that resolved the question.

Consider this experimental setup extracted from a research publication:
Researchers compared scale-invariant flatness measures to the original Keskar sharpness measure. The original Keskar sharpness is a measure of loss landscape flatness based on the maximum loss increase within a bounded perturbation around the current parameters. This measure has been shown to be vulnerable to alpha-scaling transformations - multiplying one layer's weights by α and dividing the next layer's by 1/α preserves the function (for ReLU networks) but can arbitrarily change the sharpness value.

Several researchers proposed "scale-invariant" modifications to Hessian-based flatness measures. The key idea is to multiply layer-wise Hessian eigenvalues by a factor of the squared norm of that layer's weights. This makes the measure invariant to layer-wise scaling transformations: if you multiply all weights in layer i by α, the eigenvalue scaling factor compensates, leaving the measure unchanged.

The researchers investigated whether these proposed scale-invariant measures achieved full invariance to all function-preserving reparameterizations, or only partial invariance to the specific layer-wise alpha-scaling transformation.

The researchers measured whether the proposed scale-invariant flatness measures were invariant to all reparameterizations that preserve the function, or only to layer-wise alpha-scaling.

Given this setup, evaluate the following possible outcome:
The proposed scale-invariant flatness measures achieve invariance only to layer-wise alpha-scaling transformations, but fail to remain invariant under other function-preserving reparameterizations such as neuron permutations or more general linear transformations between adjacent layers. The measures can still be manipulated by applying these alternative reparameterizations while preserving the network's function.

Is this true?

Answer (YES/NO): YES